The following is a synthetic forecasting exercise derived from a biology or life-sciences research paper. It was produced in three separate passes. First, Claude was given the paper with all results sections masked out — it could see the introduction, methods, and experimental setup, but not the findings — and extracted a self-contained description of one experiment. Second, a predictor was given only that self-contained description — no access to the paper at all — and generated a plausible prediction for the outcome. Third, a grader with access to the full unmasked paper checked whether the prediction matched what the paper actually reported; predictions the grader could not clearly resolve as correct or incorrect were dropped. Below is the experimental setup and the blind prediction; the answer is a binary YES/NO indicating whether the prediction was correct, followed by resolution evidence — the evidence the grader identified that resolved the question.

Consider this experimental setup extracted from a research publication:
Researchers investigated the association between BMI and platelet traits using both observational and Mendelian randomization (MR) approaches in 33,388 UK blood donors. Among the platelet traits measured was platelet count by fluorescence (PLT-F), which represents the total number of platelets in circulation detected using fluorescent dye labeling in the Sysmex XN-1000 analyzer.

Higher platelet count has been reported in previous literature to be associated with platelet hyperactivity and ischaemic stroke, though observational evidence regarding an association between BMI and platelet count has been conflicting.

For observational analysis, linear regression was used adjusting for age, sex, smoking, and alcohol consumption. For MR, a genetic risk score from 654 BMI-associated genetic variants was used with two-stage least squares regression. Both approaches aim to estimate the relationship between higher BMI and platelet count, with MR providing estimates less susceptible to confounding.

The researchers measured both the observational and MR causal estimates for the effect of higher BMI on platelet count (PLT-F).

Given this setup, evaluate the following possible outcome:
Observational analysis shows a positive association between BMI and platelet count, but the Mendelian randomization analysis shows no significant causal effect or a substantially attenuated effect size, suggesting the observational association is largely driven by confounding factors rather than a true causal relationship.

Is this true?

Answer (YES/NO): YES